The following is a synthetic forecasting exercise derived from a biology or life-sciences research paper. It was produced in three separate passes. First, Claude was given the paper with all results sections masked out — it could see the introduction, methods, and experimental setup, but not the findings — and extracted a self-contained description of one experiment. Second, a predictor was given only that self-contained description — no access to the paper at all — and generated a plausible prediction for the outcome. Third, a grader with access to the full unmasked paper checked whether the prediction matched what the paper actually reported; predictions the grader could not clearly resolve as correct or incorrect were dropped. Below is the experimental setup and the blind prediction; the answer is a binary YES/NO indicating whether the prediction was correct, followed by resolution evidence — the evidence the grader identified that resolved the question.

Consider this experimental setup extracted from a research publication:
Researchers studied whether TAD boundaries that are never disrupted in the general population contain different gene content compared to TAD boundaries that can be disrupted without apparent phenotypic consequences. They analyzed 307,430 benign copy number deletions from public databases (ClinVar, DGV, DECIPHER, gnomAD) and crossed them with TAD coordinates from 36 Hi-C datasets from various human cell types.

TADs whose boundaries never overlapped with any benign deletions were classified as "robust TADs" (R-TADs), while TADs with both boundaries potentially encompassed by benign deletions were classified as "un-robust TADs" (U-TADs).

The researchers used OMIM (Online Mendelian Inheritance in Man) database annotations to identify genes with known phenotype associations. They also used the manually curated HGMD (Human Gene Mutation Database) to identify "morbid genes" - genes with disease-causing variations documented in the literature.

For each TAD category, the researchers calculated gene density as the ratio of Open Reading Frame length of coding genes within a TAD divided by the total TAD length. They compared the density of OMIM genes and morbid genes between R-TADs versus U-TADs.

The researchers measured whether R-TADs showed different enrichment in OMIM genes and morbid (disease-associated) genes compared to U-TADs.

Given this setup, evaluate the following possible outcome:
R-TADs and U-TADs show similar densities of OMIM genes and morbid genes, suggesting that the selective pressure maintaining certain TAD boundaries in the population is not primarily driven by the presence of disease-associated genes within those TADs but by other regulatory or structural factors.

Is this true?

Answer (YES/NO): NO